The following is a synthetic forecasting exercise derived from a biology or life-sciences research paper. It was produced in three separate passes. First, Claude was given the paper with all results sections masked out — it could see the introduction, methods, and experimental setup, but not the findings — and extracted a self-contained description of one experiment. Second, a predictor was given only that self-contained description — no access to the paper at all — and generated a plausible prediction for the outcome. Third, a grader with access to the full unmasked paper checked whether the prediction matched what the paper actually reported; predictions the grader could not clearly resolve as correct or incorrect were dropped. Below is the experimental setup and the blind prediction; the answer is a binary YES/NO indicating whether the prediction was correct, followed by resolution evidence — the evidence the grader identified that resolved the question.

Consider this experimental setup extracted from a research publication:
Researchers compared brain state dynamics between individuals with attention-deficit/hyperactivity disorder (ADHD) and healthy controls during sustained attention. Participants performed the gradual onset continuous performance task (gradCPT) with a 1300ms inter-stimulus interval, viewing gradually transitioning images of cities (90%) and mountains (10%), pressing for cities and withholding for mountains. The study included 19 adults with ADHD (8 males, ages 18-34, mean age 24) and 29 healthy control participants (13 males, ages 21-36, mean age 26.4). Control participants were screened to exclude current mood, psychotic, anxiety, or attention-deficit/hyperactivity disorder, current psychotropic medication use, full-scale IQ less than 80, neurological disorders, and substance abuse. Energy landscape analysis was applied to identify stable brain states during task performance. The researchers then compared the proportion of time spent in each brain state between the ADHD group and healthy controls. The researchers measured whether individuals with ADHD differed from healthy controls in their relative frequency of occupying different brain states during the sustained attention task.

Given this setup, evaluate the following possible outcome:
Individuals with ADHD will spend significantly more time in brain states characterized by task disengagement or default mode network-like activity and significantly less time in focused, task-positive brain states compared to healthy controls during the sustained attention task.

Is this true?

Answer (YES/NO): NO